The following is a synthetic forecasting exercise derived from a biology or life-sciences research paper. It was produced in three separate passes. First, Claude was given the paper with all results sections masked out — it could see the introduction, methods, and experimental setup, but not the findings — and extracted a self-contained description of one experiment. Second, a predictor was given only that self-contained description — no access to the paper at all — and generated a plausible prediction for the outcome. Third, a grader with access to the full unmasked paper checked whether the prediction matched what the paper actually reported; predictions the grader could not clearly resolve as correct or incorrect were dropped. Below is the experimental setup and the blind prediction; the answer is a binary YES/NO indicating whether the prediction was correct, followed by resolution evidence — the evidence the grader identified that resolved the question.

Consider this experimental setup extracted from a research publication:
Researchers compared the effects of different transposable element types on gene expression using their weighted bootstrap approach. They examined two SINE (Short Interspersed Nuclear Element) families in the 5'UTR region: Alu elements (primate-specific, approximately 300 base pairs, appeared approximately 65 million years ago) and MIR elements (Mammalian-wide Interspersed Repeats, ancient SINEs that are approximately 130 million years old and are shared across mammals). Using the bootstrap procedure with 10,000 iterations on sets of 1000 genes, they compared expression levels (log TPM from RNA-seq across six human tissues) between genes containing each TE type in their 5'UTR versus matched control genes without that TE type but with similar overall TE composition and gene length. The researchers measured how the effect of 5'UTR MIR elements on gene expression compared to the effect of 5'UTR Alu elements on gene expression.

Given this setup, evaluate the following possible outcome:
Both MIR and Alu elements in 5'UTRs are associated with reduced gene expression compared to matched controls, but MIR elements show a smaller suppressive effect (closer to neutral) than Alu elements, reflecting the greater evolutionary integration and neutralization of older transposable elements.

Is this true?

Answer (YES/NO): NO